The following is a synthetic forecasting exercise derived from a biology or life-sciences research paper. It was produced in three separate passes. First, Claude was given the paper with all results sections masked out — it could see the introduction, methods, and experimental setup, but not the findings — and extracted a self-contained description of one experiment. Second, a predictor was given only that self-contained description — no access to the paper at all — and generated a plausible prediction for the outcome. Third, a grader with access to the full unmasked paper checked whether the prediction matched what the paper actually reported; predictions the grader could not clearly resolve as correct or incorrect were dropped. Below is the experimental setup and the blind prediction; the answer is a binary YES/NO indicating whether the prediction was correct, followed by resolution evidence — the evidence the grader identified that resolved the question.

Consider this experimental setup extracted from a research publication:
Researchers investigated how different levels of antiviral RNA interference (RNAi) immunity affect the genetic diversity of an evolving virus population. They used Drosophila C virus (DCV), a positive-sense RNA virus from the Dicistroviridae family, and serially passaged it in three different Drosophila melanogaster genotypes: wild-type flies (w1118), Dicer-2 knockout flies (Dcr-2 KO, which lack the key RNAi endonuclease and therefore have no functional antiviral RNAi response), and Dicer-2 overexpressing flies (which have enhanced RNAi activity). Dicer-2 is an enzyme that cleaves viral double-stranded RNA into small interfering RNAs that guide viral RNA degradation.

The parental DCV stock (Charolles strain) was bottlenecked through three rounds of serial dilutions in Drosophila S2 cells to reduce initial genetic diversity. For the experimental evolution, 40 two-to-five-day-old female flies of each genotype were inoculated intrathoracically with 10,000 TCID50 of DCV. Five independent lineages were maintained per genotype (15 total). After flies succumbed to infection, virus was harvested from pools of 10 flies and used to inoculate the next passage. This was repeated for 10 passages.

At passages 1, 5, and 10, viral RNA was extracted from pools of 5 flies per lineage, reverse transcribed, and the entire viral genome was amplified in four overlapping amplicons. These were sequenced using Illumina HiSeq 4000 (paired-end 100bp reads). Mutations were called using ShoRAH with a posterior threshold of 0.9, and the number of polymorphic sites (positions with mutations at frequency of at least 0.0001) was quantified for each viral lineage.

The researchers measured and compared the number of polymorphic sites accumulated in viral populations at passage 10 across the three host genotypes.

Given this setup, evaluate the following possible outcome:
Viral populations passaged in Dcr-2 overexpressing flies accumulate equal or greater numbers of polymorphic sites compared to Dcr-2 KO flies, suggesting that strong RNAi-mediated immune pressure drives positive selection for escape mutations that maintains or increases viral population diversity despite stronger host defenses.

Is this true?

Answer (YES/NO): NO